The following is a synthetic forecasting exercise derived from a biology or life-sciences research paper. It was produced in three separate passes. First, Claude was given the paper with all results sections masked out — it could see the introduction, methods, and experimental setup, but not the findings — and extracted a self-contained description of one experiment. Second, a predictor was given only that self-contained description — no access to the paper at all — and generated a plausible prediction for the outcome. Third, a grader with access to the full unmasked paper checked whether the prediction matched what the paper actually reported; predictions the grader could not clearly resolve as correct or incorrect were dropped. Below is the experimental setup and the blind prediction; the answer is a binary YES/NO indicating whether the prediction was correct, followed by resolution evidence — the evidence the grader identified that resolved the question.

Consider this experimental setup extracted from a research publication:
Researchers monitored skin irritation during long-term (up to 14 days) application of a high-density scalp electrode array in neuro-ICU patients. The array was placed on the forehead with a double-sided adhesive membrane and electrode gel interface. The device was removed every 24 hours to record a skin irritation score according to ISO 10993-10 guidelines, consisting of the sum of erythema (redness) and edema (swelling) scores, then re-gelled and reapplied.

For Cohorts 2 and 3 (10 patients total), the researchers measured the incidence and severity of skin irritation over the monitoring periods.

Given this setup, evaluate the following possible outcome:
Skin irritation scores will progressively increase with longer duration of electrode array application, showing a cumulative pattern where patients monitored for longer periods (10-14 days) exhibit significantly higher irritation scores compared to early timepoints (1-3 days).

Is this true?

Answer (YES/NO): NO